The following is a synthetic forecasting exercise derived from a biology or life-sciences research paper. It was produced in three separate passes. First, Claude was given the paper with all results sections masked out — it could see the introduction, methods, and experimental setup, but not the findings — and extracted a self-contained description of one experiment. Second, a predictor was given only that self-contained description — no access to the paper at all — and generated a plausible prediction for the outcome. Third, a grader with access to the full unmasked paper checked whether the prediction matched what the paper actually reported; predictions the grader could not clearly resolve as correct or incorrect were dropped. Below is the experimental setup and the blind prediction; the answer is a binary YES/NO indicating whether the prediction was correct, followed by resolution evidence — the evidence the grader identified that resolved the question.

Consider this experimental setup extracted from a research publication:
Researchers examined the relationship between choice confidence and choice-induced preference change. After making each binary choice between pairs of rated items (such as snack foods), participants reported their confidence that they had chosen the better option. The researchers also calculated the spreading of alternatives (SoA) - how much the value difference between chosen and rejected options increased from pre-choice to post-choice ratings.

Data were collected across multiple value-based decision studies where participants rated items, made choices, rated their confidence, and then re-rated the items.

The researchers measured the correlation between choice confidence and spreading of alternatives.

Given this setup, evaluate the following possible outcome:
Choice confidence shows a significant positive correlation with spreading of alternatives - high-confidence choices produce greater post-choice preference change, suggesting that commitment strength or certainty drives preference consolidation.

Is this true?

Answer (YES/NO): YES